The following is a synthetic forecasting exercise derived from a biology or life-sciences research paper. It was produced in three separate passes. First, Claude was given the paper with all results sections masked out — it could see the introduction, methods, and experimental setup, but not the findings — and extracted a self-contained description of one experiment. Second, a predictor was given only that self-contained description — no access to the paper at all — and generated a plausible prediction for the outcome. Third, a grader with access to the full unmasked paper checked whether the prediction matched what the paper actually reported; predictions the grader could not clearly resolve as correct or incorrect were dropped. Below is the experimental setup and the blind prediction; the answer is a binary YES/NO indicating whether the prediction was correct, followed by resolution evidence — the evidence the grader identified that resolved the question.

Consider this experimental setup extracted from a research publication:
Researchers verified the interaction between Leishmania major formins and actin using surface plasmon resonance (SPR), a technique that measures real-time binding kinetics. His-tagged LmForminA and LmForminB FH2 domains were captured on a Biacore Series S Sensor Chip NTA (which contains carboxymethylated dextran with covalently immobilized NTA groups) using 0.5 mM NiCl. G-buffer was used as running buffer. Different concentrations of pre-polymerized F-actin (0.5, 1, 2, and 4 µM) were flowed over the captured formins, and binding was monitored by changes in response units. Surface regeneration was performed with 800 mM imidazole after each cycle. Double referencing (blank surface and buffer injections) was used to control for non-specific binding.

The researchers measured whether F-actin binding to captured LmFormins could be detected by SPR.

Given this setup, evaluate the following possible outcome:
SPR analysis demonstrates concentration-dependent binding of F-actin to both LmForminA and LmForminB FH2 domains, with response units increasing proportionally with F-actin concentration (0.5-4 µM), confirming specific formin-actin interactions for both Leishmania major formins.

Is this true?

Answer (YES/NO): YES